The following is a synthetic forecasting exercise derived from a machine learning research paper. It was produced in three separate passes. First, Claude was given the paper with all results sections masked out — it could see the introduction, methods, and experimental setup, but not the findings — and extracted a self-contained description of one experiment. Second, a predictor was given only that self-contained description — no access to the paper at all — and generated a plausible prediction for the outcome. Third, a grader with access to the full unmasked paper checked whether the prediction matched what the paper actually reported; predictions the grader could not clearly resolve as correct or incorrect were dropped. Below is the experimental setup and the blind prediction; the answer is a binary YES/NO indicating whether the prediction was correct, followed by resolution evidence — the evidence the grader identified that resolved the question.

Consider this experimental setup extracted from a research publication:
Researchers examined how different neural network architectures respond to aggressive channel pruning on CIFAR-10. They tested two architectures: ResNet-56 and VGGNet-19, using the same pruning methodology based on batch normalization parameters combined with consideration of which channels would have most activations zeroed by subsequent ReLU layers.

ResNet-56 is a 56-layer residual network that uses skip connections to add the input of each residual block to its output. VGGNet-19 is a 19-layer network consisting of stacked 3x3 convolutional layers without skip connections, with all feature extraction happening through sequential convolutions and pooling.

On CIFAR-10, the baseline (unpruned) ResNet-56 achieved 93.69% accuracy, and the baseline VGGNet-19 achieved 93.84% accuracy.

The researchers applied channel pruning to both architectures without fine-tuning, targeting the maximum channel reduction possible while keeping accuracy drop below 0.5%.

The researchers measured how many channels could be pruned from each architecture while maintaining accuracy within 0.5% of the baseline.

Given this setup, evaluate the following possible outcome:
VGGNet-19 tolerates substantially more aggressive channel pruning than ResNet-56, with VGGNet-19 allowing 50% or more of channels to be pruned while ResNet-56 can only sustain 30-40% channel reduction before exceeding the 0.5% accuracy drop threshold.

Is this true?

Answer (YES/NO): NO